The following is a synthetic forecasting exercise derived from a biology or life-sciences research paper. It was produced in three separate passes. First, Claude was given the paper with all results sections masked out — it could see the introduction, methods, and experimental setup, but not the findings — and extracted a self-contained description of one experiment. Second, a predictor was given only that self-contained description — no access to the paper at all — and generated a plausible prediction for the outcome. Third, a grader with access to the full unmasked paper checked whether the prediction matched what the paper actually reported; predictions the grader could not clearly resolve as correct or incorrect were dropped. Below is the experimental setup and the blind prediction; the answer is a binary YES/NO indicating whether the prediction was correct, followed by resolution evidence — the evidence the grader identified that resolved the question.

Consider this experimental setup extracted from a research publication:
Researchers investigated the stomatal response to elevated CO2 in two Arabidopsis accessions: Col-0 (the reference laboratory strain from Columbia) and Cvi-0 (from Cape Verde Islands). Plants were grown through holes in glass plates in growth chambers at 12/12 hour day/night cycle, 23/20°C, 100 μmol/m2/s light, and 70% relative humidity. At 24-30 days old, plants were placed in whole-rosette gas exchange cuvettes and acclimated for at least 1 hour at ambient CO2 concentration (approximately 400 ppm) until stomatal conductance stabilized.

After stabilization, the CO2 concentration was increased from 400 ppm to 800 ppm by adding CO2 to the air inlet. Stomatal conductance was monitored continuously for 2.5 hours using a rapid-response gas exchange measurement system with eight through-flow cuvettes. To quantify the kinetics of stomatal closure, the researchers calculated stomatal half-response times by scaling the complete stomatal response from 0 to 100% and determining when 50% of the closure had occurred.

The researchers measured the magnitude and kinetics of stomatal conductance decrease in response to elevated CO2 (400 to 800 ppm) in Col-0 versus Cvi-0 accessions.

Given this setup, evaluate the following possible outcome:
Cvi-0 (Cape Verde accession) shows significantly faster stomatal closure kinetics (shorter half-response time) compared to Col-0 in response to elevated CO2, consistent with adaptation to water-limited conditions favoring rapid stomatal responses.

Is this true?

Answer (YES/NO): NO